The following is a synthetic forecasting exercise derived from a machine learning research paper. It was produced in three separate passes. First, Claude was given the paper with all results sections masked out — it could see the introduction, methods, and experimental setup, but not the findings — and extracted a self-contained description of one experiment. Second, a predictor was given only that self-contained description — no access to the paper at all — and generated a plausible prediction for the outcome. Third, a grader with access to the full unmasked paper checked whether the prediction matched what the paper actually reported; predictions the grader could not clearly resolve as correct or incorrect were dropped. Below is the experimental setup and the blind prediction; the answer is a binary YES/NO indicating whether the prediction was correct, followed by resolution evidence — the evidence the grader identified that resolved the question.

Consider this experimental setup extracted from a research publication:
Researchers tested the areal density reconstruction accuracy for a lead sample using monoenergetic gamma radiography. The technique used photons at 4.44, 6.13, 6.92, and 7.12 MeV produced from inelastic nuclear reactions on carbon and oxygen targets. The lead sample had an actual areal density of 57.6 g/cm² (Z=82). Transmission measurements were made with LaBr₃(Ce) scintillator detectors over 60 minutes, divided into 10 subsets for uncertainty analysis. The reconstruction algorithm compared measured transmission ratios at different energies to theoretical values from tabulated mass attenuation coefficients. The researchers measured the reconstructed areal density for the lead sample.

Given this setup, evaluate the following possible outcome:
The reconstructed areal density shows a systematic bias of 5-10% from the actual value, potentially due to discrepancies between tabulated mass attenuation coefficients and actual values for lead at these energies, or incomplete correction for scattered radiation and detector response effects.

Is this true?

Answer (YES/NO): NO